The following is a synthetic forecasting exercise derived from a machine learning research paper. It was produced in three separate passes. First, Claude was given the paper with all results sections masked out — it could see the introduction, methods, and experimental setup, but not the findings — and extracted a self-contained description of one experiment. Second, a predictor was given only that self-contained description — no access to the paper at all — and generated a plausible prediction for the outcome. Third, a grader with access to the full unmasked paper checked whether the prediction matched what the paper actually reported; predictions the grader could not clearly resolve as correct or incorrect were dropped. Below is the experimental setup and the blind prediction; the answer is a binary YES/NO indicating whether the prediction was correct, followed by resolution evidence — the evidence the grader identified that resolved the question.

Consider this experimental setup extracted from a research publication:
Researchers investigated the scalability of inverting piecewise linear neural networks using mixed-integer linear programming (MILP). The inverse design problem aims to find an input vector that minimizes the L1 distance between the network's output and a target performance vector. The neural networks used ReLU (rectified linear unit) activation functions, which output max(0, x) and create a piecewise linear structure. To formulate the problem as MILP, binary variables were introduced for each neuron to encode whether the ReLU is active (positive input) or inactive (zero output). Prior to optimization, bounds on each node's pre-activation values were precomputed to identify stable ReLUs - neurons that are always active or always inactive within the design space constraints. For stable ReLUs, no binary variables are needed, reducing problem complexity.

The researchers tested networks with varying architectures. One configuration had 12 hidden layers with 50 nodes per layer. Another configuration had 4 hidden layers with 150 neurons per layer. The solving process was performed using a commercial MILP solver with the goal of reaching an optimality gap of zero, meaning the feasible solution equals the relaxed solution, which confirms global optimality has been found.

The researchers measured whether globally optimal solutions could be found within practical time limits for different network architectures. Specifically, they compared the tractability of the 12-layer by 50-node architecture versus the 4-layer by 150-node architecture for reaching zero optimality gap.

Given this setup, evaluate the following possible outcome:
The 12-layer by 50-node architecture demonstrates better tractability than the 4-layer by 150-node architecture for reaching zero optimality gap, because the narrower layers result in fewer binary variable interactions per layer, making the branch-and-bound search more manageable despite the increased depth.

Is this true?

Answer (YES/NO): YES